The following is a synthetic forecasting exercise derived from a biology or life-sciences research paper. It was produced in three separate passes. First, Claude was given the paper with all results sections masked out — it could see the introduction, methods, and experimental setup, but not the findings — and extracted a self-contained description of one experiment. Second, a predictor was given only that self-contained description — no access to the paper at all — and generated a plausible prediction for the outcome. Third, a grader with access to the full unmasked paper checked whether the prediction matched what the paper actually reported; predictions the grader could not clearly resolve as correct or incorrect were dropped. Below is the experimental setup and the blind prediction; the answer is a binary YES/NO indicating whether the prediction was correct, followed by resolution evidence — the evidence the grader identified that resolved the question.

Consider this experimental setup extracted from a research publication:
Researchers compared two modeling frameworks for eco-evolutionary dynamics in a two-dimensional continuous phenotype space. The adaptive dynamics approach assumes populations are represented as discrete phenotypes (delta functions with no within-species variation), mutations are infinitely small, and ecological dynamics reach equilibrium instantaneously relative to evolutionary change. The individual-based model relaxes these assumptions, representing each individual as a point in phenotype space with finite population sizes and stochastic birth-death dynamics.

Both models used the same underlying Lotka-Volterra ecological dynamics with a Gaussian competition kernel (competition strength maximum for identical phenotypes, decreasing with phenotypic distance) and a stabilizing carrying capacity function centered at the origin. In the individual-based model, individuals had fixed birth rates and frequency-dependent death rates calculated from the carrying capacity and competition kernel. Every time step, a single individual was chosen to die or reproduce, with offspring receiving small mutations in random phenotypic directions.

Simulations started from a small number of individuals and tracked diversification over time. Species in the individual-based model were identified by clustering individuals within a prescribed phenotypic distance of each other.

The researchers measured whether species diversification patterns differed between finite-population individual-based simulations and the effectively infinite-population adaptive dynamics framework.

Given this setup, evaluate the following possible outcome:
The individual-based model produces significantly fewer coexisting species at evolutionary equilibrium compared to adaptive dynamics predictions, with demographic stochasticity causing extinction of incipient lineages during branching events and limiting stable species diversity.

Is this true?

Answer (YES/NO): NO